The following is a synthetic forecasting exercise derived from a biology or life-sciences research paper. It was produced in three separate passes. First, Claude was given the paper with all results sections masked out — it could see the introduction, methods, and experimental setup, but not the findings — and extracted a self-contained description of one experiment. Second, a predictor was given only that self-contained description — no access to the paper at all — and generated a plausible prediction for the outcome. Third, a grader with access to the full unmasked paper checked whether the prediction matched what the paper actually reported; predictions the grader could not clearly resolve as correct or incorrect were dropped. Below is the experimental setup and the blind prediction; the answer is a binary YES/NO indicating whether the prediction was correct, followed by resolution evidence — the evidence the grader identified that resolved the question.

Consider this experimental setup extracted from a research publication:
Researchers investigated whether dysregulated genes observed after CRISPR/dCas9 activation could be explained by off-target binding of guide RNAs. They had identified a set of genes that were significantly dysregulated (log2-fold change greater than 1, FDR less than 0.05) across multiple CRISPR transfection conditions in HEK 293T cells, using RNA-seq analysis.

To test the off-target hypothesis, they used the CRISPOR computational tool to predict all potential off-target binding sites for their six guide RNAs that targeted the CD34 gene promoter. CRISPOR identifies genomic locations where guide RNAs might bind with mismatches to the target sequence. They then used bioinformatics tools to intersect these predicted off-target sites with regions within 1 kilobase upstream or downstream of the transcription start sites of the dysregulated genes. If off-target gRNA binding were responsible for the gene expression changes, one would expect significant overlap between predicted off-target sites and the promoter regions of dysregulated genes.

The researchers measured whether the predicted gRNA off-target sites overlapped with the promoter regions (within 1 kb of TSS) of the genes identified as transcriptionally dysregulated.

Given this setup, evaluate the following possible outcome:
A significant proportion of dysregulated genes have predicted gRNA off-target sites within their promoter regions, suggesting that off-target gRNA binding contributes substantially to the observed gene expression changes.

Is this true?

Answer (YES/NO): NO